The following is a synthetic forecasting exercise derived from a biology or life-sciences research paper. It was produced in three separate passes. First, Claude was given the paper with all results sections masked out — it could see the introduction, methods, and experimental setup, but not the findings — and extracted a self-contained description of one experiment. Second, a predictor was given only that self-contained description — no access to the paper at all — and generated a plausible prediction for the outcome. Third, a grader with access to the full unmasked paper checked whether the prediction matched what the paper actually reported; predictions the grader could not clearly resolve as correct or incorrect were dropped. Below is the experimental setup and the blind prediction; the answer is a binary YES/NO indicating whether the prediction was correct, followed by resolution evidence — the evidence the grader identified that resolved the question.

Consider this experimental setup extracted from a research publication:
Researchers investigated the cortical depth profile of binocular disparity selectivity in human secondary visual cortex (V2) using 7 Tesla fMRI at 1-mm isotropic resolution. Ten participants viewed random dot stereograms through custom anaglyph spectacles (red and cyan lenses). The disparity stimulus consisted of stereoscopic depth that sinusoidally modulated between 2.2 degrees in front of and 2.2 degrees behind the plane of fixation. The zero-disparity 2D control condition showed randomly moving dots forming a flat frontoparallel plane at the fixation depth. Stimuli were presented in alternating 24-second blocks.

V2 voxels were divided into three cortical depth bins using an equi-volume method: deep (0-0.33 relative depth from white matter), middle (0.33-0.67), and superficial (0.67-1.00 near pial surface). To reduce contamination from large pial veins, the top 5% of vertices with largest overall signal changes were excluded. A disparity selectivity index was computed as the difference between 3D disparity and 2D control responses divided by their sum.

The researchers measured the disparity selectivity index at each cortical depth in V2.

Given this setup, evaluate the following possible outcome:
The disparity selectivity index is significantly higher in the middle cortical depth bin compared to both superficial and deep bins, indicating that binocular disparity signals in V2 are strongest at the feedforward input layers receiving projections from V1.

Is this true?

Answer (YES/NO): NO